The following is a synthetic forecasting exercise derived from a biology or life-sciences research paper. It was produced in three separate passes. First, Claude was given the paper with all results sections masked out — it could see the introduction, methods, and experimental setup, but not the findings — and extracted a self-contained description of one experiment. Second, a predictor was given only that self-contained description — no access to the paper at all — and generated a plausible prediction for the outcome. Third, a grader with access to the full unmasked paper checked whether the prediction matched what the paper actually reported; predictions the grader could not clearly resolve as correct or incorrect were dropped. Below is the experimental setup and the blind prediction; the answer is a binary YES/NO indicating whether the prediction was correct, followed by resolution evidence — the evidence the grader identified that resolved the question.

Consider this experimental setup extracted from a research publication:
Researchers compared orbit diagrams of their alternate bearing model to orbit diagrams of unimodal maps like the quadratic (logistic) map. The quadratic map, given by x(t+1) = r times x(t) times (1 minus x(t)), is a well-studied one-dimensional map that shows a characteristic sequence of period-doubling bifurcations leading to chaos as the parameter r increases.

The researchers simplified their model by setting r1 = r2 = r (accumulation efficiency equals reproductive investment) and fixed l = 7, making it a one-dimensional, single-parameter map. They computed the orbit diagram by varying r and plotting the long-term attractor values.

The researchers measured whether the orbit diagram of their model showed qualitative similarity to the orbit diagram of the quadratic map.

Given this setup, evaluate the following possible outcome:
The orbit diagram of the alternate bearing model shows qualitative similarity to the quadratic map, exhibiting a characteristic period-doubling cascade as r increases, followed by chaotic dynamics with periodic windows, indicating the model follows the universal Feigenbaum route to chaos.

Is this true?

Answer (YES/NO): YES